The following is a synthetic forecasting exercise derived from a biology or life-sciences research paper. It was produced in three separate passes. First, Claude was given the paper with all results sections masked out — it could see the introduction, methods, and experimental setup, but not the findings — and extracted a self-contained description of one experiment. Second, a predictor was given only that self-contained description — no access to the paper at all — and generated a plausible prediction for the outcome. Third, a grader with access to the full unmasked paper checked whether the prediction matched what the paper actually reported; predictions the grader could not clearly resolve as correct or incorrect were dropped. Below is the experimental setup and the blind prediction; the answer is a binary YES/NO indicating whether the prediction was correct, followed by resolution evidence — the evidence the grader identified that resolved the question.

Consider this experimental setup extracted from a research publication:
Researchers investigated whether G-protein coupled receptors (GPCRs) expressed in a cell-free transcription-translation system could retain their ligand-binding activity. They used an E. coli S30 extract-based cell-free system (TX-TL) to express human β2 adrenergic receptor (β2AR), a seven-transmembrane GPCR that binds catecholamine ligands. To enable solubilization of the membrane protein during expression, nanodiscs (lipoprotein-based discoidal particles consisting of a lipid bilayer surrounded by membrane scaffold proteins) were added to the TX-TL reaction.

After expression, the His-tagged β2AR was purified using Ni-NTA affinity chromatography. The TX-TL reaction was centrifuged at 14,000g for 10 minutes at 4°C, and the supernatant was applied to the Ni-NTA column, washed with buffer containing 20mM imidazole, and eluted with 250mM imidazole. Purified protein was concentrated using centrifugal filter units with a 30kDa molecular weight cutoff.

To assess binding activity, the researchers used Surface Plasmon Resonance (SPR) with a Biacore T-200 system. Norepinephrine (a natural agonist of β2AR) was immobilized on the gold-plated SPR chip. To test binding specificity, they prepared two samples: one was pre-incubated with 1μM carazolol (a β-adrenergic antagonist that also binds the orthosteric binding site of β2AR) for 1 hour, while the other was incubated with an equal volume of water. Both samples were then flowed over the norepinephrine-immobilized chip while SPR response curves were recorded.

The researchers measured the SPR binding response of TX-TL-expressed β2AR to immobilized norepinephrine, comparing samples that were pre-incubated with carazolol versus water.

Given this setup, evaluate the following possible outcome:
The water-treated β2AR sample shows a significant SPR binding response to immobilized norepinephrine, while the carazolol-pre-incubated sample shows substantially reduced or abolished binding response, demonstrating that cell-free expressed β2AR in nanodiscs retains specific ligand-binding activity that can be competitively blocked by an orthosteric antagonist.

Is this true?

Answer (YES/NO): YES